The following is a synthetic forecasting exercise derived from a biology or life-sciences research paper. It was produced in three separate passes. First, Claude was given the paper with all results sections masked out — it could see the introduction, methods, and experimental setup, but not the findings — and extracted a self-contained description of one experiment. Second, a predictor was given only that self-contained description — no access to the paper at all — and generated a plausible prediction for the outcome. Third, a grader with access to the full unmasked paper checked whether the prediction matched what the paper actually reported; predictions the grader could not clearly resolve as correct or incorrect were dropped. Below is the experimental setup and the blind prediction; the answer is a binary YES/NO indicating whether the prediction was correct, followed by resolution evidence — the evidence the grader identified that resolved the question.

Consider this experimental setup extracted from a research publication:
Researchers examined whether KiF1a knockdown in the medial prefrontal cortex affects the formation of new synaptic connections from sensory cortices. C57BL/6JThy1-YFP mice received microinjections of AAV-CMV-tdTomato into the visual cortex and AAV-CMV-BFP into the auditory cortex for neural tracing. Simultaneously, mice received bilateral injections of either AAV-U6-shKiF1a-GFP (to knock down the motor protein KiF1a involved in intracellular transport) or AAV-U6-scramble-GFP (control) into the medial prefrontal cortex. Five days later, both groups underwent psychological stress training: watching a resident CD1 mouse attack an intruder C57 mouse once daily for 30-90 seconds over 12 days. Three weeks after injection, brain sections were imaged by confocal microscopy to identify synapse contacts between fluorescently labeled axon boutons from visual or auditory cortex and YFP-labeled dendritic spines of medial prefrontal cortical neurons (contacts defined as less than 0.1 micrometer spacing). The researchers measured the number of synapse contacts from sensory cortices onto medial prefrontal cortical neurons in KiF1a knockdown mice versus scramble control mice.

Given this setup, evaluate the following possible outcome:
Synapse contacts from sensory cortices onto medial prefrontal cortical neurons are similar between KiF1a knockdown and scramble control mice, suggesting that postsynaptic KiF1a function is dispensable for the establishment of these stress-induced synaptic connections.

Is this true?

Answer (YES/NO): NO